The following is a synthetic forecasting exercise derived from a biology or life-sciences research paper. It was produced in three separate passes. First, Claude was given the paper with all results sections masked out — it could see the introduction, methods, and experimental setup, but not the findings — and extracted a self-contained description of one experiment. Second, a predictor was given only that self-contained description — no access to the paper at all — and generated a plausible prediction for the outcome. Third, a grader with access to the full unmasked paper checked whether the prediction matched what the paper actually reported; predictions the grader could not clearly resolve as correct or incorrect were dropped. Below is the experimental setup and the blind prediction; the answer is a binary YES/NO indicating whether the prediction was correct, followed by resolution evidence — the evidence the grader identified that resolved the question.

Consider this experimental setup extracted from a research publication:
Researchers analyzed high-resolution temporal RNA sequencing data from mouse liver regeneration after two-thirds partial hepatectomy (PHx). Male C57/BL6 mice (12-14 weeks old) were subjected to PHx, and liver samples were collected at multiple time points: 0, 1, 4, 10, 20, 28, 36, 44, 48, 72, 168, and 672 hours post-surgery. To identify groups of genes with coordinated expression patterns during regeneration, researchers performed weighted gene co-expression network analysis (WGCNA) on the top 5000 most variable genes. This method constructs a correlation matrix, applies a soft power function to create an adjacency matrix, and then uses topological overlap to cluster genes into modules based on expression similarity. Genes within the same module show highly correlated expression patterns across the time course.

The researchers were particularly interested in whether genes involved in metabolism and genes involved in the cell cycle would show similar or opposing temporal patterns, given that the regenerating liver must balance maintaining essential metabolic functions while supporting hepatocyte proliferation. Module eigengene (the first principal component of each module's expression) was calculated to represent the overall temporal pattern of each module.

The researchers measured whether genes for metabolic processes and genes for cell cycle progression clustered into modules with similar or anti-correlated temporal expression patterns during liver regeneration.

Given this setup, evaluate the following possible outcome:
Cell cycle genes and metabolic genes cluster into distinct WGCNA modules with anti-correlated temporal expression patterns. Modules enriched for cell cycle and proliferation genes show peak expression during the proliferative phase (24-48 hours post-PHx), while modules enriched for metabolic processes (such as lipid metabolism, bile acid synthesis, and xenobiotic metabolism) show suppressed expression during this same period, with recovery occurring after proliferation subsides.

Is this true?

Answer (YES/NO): NO